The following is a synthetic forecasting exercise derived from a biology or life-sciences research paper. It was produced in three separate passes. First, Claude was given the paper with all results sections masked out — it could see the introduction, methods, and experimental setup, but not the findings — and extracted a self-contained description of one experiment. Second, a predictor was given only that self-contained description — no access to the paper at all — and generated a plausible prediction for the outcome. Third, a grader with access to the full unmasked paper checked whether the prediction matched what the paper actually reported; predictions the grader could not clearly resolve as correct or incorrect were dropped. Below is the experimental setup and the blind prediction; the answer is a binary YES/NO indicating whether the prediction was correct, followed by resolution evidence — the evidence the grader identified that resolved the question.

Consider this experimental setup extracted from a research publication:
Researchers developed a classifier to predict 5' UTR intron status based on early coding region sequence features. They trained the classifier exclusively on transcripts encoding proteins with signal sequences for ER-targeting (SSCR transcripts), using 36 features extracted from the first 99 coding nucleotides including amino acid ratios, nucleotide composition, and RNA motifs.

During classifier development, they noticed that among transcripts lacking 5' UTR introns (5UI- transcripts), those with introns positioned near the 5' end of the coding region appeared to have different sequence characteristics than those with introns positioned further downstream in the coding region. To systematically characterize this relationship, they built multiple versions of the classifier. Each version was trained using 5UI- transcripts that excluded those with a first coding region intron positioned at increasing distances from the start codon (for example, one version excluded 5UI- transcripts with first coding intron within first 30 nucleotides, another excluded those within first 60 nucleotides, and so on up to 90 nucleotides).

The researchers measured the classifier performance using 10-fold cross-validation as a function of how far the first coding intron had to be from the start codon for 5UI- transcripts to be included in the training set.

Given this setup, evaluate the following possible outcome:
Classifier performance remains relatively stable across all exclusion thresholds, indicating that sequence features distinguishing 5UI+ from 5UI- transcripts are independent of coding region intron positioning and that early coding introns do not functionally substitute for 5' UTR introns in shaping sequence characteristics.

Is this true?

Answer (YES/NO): NO